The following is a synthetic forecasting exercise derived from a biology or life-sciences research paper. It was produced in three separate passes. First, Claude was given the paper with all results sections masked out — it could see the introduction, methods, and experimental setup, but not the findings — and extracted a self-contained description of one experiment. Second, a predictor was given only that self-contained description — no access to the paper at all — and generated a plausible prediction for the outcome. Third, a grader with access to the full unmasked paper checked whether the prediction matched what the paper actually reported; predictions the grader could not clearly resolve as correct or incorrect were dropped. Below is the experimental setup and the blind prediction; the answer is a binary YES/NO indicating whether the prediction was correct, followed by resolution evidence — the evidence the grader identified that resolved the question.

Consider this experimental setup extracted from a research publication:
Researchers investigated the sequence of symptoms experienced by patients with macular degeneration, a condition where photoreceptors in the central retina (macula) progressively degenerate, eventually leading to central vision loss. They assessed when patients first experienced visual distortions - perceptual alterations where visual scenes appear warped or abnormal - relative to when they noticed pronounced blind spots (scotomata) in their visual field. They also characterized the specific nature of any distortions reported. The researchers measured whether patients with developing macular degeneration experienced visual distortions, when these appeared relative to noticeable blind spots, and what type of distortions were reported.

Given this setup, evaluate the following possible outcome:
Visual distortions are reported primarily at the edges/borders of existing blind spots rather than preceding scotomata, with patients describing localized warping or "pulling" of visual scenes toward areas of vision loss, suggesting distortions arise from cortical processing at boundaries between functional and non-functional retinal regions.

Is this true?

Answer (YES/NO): NO